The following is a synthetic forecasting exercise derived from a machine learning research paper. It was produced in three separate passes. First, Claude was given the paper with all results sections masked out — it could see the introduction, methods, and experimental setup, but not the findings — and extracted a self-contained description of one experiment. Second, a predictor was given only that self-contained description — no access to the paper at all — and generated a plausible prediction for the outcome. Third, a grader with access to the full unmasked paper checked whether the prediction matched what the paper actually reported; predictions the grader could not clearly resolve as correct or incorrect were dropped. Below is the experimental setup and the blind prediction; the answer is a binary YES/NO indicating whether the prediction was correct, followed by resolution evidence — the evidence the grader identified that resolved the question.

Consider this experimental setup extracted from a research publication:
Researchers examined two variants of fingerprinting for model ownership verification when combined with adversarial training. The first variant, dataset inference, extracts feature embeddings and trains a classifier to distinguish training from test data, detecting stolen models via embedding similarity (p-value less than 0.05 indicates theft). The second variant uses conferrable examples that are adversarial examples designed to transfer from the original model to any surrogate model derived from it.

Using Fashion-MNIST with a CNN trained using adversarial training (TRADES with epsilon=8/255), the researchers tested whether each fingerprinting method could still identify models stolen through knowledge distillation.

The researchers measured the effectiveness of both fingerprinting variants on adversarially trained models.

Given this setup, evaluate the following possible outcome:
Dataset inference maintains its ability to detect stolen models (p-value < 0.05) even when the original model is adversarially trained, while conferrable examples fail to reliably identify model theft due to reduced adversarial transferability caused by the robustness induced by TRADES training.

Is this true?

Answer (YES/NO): YES